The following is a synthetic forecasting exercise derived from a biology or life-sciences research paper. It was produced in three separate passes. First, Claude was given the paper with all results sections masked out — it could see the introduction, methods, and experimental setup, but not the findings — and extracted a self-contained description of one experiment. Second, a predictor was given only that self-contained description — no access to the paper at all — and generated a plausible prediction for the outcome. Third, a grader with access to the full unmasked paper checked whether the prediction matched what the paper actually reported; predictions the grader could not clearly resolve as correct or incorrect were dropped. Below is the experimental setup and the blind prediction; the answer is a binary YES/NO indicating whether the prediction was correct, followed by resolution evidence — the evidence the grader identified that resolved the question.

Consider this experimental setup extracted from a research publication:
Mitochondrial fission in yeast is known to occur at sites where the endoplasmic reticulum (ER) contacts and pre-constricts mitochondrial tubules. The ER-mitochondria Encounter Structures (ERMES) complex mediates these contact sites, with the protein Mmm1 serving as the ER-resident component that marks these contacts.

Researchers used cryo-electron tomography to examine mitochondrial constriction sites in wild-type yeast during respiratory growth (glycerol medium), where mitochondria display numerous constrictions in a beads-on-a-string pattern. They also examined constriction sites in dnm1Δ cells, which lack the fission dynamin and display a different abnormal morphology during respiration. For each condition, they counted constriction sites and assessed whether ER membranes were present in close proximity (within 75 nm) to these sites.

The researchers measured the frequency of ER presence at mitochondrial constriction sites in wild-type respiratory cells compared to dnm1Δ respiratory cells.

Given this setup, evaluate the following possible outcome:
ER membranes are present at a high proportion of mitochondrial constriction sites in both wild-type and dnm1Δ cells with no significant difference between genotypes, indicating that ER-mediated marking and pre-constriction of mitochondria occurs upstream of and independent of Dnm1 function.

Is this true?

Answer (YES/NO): NO